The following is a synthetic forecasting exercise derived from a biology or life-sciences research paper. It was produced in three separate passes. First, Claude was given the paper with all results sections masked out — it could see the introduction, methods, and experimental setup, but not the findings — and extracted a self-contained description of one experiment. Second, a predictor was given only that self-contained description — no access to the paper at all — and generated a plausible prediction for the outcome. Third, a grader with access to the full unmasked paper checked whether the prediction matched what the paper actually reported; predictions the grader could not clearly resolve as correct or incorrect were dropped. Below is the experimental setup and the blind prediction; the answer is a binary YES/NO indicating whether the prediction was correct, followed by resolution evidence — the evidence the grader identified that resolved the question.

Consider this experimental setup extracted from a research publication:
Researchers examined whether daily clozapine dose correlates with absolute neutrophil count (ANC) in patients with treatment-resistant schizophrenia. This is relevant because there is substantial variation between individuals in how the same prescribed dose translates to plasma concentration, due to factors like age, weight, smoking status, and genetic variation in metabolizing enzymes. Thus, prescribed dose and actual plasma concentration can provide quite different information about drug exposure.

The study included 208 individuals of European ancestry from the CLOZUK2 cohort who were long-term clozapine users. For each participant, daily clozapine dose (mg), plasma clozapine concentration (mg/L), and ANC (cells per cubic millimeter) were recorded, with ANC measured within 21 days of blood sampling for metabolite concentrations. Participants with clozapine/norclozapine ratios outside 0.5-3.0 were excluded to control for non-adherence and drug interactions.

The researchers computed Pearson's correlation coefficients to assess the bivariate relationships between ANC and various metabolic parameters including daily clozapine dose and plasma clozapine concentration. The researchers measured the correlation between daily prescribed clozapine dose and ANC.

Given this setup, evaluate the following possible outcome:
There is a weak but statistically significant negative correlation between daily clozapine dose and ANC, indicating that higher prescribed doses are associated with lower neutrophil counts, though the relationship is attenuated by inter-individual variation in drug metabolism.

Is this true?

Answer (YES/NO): NO